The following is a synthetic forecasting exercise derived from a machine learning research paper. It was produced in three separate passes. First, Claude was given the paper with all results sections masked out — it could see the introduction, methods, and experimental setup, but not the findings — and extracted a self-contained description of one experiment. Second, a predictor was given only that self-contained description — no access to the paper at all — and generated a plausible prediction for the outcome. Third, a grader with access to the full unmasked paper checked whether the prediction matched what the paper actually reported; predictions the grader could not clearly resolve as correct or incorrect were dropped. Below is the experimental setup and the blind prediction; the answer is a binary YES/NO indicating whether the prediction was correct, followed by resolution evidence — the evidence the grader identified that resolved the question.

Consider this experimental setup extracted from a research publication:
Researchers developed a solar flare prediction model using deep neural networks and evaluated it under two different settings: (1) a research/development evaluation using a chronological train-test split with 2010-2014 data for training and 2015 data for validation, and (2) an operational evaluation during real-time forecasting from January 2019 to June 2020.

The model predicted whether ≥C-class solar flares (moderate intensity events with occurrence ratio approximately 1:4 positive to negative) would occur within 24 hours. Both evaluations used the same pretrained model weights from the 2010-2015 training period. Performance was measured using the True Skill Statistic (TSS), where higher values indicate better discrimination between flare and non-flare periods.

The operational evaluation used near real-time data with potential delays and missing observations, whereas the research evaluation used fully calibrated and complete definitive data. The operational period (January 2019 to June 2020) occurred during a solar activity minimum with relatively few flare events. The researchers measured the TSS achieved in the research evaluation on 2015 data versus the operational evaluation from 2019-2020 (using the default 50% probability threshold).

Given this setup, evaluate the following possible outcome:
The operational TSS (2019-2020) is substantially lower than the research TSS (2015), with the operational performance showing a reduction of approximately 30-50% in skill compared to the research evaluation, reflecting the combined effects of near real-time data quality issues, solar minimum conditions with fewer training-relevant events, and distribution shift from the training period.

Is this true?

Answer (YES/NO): NO